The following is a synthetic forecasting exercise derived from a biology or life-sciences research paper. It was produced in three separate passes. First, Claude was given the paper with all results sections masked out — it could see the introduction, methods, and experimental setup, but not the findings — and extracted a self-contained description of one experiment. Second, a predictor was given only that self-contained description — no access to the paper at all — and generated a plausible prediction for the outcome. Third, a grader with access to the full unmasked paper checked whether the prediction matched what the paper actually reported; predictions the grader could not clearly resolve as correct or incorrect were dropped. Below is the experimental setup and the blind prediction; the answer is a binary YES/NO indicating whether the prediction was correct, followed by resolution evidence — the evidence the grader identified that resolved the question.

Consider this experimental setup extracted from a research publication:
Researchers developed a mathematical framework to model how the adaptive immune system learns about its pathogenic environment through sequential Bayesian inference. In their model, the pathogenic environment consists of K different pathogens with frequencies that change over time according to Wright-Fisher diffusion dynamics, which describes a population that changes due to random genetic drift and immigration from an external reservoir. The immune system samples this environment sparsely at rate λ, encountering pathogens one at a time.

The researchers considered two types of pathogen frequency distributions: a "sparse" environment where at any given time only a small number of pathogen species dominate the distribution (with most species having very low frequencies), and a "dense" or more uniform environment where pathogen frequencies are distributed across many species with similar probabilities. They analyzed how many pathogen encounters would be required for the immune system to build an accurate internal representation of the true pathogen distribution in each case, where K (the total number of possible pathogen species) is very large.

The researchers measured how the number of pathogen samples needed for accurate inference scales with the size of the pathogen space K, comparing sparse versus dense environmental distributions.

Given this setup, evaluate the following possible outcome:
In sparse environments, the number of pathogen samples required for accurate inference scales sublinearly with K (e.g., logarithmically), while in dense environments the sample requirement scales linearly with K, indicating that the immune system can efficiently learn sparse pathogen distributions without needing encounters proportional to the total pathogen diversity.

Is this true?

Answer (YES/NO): NO